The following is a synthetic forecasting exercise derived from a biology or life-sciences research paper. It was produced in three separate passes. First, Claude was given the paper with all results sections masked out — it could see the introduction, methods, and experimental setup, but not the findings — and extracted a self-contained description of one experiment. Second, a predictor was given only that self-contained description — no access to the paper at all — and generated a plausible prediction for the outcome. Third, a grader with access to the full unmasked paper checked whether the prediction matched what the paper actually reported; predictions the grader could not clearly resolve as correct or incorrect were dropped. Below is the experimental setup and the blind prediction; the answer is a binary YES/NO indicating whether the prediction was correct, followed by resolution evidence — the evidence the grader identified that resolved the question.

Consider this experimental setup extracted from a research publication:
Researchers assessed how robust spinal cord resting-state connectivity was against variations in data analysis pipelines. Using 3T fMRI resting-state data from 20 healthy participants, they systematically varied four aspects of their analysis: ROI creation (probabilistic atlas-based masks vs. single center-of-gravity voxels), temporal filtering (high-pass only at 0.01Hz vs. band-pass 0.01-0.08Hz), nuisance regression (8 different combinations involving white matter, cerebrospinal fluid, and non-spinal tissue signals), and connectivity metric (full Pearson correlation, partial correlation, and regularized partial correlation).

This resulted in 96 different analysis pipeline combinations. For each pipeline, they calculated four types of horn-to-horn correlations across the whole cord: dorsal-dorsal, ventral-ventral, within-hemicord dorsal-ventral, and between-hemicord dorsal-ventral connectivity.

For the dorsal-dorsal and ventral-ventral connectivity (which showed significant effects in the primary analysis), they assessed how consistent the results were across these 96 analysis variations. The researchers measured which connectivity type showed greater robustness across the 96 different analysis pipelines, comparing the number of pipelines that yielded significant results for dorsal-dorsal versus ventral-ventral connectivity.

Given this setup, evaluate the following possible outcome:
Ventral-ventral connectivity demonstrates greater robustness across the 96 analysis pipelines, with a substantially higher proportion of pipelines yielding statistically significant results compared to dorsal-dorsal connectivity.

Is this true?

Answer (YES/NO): YES